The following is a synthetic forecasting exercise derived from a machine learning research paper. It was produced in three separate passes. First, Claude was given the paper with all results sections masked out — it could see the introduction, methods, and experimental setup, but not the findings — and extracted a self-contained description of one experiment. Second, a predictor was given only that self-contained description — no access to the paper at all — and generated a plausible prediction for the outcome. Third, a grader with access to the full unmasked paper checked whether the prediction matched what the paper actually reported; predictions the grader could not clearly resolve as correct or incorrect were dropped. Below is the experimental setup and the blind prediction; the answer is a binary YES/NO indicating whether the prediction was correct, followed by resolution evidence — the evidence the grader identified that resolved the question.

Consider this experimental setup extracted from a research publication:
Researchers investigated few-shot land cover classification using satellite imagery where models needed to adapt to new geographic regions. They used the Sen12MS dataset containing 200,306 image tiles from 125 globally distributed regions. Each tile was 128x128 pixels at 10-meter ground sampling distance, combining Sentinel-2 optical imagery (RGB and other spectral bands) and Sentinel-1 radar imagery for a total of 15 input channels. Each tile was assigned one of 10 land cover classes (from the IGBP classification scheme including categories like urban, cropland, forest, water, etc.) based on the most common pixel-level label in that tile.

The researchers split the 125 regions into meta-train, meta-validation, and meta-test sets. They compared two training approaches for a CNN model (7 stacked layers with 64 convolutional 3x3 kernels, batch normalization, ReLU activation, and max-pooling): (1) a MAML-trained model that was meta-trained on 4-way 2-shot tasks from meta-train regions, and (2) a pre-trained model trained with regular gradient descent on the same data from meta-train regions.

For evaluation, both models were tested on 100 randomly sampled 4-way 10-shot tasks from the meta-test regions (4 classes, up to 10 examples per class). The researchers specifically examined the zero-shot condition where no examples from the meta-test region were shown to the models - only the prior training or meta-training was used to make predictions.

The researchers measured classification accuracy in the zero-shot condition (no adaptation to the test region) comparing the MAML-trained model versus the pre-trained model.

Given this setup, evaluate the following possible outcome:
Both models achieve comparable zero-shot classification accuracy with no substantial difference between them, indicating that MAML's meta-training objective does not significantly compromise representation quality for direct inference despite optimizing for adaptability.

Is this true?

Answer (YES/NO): NO